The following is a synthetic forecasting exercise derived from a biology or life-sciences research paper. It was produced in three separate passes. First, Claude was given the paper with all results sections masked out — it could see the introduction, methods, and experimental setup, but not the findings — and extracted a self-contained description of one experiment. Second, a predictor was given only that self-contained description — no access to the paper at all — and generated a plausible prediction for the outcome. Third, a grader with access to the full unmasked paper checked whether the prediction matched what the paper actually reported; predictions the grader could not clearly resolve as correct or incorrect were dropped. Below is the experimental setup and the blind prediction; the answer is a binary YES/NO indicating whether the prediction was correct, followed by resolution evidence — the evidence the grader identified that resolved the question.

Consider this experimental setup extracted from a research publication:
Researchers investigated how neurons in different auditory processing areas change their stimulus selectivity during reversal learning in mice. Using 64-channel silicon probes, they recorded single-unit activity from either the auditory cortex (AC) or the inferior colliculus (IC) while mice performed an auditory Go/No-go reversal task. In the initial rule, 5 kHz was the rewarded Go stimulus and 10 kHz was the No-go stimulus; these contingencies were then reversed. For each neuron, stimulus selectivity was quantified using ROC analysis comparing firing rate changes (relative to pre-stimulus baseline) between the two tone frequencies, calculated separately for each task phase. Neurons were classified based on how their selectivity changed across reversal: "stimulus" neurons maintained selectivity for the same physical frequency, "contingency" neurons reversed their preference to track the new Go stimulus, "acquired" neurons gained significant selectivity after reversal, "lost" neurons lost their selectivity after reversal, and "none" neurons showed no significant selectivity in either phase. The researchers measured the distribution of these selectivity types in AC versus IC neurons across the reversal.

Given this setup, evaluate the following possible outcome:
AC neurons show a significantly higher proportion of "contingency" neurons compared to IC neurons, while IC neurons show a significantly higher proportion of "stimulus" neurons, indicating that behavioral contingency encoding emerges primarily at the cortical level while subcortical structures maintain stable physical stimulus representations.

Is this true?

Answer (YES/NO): NO